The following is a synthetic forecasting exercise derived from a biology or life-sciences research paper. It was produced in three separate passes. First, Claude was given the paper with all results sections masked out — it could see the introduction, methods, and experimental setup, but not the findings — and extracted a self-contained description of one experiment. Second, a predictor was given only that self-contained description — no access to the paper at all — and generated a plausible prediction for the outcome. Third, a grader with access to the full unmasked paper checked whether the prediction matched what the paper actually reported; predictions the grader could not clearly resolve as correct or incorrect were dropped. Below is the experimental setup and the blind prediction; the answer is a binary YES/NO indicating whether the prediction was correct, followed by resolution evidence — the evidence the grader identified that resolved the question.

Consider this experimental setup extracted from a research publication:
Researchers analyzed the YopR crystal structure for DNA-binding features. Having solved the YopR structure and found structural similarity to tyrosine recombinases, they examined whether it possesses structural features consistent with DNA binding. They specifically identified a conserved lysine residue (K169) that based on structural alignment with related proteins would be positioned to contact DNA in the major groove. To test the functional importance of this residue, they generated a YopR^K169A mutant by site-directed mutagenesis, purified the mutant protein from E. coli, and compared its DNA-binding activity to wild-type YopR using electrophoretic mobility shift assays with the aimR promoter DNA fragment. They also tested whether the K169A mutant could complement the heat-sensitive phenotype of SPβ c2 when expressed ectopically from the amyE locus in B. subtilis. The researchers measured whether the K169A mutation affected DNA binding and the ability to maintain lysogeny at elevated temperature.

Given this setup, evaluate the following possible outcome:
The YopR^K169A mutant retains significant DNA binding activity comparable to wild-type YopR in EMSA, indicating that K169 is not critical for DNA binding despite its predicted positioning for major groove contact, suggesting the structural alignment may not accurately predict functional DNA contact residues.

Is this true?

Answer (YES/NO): YES